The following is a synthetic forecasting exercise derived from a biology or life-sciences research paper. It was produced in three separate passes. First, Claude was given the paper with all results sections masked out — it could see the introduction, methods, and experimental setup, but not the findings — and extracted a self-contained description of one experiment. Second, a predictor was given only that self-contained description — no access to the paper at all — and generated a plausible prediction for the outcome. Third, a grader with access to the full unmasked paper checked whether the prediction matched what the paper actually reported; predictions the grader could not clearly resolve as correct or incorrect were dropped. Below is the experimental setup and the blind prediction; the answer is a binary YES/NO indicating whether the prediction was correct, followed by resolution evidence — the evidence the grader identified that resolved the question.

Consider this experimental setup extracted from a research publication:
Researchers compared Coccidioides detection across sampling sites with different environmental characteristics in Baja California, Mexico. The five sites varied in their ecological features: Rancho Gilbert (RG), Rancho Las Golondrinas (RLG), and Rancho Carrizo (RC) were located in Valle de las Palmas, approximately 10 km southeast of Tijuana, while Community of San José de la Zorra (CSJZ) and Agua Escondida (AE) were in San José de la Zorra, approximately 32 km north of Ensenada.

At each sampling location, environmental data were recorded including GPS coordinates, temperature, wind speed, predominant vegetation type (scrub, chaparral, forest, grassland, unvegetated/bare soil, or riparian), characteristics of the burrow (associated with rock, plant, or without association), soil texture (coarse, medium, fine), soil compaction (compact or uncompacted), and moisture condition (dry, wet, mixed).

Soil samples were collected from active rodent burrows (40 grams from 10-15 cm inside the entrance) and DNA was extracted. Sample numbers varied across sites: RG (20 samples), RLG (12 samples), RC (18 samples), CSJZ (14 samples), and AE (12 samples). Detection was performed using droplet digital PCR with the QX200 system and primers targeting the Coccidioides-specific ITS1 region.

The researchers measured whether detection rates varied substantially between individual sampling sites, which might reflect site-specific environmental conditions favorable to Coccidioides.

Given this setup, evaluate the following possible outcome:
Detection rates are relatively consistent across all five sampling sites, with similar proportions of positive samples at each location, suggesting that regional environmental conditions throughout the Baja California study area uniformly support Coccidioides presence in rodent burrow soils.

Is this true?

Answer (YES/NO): NO